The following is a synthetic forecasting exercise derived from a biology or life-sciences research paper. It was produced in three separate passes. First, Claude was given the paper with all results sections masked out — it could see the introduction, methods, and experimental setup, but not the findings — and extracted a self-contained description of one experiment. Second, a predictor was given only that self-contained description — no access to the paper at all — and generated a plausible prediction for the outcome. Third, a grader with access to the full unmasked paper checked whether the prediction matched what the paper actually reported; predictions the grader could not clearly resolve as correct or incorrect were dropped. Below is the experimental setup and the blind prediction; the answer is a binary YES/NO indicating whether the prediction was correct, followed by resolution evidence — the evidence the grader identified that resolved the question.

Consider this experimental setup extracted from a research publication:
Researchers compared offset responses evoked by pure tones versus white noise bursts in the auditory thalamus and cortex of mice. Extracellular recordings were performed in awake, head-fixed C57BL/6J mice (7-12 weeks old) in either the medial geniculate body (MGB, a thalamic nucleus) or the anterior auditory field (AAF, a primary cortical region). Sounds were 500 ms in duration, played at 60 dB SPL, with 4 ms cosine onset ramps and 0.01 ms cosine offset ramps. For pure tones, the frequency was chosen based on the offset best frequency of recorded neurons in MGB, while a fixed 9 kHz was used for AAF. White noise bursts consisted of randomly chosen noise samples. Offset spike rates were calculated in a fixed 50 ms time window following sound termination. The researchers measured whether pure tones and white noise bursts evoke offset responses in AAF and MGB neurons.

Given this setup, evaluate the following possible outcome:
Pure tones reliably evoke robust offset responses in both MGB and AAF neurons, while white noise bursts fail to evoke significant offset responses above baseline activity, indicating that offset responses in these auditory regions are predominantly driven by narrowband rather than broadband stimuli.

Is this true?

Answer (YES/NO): NO